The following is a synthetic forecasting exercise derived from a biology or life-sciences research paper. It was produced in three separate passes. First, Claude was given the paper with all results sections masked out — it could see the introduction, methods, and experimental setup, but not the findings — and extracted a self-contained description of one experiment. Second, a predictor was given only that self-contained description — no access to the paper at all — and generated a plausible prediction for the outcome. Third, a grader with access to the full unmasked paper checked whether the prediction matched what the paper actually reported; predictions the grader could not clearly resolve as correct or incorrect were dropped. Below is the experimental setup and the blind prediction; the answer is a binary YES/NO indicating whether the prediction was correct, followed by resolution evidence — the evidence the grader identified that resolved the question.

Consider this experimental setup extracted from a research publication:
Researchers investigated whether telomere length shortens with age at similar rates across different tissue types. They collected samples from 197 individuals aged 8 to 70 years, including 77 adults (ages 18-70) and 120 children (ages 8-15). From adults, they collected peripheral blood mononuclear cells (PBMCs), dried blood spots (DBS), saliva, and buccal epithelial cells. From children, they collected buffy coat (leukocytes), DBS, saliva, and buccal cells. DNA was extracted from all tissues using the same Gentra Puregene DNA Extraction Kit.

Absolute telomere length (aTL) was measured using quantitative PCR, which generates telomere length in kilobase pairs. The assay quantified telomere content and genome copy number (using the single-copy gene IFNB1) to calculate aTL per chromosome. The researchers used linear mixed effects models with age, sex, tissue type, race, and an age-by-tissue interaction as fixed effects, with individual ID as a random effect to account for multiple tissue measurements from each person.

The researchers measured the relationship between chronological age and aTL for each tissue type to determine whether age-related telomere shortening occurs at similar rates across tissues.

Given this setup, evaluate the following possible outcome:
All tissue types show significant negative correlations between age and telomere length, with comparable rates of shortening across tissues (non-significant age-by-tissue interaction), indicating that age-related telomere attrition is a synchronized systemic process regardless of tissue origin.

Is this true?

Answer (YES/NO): NO